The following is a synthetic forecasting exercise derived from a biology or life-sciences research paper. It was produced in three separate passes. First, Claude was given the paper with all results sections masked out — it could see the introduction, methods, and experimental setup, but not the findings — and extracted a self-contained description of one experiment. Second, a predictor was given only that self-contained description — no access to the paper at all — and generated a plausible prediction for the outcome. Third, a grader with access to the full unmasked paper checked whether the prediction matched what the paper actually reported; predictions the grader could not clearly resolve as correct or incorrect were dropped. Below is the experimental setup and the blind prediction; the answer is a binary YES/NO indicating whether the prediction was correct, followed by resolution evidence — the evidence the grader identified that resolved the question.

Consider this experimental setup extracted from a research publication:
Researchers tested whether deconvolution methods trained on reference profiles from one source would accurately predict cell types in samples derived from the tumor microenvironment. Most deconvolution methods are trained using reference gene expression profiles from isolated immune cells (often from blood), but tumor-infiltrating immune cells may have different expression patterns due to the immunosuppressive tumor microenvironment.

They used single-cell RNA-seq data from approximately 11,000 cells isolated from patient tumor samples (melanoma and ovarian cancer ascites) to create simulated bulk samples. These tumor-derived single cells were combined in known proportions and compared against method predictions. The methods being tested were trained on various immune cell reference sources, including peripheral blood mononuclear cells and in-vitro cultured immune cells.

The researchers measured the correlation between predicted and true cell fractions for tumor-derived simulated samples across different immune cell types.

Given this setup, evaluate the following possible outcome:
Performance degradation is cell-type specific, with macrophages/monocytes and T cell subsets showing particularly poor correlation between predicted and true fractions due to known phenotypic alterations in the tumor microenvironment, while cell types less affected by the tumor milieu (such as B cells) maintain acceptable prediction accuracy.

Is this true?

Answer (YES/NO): NO